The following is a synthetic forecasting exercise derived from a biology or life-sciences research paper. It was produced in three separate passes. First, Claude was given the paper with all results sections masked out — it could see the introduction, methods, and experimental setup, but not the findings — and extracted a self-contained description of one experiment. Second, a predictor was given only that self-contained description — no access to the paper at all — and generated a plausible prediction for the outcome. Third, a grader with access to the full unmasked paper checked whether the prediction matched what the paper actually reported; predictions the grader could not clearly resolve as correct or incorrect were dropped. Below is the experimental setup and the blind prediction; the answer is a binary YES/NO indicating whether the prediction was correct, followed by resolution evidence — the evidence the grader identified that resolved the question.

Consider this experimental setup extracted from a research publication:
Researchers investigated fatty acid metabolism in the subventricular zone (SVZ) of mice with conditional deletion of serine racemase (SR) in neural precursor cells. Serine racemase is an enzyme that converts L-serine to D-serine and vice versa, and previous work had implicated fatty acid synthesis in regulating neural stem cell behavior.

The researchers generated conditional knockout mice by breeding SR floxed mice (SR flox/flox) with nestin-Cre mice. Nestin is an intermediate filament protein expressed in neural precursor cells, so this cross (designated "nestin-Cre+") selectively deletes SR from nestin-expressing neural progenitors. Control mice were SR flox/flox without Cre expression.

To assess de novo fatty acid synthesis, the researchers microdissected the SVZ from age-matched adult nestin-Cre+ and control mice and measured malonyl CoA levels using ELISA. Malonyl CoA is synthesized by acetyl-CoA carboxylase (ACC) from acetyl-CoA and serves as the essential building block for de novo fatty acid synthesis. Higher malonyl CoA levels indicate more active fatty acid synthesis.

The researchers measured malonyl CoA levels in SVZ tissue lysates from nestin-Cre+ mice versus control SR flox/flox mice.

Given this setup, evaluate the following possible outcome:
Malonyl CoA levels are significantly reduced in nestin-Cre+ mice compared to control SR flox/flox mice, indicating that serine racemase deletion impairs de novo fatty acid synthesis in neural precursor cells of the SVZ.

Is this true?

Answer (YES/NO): NO